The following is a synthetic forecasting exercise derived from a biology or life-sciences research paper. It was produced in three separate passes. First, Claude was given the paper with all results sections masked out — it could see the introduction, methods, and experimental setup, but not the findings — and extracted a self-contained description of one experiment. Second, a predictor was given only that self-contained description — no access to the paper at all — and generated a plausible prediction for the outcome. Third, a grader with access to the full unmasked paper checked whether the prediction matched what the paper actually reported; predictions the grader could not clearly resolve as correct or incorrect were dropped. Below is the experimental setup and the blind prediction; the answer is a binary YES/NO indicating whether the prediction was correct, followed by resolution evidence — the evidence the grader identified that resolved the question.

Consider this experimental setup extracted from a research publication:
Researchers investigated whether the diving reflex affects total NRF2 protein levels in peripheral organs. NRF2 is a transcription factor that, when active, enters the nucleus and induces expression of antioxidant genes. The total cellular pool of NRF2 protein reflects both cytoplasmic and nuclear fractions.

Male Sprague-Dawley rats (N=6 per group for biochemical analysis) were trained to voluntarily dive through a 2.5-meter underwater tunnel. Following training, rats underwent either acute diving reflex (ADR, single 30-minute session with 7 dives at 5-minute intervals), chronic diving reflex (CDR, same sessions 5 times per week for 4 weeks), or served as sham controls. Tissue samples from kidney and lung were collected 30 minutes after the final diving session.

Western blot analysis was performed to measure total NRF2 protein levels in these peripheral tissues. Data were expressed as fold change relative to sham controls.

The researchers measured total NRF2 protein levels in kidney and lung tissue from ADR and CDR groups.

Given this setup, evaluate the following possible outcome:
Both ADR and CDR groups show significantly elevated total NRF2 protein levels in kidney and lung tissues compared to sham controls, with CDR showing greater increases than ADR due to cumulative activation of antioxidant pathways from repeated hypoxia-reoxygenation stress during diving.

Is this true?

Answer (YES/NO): NO